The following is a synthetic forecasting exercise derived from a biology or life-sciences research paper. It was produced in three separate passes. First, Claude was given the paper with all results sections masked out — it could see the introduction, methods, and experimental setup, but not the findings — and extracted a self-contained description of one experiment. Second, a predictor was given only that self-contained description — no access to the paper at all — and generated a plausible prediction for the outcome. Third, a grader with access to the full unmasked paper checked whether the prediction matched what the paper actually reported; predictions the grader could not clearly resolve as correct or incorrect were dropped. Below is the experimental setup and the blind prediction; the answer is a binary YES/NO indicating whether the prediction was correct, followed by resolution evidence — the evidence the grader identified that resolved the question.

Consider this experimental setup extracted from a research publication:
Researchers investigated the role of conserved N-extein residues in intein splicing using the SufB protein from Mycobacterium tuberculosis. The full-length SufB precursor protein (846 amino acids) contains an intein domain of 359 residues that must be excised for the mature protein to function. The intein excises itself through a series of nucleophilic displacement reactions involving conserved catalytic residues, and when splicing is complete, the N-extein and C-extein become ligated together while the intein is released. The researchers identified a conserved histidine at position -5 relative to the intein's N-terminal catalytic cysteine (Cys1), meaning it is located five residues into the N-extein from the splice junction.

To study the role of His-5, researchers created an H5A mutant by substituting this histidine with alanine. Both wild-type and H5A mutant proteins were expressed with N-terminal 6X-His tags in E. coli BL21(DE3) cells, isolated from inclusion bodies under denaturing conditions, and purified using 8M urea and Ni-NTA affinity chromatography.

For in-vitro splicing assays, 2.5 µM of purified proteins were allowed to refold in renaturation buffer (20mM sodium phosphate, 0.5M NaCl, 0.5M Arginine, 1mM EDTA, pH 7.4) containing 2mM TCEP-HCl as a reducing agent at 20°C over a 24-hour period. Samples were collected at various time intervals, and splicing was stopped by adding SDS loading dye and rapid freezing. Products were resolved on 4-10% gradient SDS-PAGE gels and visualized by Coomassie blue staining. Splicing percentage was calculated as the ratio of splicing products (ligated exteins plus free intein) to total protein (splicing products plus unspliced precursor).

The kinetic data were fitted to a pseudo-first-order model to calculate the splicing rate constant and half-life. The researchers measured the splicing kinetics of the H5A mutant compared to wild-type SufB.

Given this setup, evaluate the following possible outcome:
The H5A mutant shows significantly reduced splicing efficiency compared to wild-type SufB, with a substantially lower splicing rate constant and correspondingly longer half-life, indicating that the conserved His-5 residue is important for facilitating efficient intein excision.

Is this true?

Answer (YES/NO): YES